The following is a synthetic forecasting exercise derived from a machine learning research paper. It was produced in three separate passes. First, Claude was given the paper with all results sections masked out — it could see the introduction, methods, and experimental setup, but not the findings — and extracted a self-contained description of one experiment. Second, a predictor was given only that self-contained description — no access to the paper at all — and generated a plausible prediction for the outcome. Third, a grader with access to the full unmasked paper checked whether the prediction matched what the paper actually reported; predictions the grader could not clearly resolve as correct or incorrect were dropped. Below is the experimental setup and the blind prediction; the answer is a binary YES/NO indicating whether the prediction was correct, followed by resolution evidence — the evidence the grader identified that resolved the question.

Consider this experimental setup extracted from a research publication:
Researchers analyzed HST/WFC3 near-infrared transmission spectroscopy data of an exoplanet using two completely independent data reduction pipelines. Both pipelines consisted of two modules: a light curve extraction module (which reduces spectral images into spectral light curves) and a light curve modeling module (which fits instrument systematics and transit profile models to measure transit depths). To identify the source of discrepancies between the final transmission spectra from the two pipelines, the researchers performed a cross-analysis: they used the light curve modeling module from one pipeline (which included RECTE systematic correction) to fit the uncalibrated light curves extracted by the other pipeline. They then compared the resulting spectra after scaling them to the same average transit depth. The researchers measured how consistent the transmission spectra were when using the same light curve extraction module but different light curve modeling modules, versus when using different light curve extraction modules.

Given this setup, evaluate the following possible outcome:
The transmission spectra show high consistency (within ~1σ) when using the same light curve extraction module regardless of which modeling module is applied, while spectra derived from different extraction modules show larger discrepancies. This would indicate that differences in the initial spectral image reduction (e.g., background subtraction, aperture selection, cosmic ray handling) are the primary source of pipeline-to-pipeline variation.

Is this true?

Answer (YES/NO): YES